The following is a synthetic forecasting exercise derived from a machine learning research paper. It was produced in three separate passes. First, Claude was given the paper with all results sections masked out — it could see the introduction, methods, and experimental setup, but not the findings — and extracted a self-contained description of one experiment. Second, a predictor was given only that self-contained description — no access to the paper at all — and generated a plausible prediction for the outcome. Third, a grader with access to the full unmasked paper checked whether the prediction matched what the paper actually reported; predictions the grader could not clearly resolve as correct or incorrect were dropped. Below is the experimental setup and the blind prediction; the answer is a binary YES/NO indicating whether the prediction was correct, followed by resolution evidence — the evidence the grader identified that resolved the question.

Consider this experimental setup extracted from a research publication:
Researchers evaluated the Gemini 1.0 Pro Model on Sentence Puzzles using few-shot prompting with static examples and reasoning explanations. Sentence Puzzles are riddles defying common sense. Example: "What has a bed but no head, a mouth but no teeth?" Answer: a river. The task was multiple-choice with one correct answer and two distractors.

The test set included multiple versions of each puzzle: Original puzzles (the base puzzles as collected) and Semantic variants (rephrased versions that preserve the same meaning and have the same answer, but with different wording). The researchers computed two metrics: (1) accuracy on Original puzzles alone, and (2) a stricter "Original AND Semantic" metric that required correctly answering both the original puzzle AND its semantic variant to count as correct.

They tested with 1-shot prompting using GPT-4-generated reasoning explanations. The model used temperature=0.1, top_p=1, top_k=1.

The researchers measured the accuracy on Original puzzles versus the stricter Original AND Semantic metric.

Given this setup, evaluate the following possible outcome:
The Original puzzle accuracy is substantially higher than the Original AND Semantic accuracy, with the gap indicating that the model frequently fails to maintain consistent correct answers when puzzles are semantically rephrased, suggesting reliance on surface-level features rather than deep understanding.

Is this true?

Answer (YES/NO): NO